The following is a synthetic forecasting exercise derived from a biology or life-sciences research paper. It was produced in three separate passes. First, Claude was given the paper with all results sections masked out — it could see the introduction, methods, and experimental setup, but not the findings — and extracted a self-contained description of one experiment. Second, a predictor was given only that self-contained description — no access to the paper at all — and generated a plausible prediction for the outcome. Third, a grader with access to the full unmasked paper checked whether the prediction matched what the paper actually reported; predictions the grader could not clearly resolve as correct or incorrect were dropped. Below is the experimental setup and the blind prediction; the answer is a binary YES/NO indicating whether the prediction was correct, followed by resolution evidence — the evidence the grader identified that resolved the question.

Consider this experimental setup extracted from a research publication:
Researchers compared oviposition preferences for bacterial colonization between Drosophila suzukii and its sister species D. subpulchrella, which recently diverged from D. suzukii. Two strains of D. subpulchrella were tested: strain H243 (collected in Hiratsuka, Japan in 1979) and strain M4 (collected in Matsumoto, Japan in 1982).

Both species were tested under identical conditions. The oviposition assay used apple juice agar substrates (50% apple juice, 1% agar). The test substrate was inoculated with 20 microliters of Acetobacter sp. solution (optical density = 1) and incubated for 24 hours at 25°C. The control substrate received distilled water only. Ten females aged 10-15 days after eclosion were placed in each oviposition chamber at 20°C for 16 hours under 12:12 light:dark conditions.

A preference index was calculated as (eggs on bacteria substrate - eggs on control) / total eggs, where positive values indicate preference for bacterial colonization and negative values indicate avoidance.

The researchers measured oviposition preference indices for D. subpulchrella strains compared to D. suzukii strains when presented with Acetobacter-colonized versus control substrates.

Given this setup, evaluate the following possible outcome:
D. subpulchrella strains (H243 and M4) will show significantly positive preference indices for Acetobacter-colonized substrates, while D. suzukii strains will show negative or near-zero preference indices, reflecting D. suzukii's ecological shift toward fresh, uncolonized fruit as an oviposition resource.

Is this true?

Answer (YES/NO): NO